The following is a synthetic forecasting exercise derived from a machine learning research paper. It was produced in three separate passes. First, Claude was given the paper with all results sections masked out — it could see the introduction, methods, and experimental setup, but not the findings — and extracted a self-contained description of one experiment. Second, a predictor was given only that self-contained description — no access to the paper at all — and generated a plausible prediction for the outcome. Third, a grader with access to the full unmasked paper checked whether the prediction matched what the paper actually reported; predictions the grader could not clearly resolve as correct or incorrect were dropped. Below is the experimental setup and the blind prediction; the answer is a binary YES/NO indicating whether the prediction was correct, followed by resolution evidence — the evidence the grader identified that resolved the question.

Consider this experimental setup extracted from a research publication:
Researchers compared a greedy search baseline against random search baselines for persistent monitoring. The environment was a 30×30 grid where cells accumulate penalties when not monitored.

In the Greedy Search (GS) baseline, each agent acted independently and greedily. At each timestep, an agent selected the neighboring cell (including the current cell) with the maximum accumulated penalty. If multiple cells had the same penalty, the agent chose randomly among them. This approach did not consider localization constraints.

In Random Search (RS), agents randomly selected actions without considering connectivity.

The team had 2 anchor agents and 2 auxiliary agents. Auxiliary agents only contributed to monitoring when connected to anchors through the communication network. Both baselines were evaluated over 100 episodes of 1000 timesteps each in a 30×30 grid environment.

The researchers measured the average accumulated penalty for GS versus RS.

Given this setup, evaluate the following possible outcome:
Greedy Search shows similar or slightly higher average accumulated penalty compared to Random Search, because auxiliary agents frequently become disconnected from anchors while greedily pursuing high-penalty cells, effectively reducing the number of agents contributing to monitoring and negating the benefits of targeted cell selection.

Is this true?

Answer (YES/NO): NO